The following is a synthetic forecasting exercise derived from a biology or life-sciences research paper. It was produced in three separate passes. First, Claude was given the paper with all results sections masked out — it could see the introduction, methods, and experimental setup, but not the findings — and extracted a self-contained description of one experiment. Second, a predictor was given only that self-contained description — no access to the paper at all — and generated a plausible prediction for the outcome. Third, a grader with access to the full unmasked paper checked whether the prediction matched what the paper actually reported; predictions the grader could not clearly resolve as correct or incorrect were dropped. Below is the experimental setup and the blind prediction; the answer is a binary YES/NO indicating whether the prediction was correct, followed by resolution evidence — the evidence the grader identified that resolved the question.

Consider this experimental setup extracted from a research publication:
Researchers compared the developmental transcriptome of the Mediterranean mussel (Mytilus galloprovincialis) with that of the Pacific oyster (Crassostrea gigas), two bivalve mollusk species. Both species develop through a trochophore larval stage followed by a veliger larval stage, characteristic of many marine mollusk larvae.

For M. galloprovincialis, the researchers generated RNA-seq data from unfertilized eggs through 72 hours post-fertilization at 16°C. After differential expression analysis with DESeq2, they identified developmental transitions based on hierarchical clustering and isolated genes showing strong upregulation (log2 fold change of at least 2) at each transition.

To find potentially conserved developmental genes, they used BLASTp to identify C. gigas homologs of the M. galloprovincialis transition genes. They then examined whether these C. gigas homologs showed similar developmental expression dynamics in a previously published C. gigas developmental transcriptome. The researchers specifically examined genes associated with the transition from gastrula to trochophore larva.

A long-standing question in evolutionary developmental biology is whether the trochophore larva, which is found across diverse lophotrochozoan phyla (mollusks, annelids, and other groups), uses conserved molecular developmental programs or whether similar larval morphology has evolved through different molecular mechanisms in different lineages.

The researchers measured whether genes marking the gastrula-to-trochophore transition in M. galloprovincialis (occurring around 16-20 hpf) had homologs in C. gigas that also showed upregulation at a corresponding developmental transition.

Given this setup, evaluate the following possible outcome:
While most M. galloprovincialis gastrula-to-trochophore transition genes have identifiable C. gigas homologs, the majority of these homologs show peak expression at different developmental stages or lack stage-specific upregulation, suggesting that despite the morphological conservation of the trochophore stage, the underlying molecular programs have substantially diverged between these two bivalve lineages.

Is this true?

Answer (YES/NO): NO